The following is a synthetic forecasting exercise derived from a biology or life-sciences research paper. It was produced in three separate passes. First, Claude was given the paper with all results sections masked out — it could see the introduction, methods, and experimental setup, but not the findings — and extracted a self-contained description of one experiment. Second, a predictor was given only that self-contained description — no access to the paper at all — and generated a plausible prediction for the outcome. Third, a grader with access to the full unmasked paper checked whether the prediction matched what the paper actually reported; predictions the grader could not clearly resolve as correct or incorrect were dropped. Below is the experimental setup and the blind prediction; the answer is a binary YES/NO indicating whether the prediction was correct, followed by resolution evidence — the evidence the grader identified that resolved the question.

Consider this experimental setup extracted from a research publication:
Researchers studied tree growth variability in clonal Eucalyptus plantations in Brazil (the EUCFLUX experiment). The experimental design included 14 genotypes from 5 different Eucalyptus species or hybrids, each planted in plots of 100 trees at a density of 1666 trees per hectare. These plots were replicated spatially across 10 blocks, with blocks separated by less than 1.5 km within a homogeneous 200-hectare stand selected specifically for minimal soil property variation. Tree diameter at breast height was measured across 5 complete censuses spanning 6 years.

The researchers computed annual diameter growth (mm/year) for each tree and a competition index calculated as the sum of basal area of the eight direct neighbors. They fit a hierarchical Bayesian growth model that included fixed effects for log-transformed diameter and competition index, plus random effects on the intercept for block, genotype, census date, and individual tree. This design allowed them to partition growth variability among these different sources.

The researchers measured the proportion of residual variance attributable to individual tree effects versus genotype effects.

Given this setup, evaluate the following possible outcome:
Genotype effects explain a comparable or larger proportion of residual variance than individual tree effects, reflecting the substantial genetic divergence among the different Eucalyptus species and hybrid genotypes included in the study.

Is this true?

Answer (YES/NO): NO